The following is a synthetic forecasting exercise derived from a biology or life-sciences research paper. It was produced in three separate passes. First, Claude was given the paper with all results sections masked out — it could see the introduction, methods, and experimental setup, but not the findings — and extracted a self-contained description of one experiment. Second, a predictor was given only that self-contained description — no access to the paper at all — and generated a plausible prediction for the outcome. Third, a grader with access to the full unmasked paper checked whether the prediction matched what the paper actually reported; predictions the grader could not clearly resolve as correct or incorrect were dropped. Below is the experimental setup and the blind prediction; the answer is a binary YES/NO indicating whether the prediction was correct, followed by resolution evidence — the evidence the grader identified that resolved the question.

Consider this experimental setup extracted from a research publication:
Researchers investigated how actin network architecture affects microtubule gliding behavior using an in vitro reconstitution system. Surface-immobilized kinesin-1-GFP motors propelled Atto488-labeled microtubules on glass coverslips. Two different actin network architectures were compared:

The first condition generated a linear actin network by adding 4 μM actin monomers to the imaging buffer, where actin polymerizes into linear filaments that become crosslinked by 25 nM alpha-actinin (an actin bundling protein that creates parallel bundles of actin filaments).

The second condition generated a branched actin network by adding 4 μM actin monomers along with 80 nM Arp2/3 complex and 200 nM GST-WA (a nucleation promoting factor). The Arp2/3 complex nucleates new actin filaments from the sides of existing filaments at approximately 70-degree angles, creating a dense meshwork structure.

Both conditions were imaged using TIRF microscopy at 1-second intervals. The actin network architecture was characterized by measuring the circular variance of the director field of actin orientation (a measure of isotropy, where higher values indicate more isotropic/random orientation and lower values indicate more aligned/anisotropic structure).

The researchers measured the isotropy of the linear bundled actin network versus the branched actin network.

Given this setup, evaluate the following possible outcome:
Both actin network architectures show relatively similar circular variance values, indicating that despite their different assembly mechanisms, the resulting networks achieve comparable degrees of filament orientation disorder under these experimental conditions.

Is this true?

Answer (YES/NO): NO